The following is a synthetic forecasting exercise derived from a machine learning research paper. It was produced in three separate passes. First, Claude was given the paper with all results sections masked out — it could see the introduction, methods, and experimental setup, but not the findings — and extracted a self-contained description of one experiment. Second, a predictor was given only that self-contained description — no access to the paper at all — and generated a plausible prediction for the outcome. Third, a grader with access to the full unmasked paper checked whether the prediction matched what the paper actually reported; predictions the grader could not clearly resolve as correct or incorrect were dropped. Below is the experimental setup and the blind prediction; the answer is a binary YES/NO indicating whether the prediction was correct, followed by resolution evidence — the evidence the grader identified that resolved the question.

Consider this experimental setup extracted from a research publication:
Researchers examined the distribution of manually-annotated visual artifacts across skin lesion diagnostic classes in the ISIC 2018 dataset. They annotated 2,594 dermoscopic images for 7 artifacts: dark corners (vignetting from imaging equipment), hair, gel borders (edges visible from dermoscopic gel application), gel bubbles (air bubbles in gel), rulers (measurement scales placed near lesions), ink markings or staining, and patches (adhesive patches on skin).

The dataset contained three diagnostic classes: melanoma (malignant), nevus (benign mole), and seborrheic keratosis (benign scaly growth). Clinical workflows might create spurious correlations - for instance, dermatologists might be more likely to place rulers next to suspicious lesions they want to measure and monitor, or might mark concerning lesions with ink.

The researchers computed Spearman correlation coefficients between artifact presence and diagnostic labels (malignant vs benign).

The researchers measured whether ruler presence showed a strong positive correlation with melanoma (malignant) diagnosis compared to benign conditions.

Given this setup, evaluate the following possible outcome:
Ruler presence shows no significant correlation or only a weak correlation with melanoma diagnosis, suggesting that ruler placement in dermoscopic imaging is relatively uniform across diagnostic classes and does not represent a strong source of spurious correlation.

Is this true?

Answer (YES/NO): YES